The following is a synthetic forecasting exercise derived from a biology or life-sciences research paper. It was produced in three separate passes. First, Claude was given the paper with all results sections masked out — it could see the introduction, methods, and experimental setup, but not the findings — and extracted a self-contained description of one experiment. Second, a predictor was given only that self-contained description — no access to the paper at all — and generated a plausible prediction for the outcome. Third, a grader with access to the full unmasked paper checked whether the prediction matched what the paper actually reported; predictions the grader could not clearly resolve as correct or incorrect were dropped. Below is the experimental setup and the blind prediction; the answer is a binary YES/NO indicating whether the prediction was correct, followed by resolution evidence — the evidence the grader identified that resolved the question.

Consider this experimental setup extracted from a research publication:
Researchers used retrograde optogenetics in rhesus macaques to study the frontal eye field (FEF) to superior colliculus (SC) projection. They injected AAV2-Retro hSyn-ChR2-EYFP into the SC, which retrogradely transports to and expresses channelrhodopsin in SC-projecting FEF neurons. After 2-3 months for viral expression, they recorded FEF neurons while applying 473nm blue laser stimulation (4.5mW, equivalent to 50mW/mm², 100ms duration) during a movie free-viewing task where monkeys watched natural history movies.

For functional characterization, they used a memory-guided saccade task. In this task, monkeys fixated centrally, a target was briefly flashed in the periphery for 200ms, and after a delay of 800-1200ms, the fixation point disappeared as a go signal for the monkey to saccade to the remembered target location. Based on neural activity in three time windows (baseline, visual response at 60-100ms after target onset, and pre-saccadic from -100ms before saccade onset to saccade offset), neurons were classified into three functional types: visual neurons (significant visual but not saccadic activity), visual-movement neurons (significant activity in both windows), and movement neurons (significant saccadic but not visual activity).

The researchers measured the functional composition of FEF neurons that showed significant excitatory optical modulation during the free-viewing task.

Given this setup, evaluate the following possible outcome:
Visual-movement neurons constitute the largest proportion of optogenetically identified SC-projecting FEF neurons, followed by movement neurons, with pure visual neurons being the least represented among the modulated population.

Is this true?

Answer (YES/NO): NO